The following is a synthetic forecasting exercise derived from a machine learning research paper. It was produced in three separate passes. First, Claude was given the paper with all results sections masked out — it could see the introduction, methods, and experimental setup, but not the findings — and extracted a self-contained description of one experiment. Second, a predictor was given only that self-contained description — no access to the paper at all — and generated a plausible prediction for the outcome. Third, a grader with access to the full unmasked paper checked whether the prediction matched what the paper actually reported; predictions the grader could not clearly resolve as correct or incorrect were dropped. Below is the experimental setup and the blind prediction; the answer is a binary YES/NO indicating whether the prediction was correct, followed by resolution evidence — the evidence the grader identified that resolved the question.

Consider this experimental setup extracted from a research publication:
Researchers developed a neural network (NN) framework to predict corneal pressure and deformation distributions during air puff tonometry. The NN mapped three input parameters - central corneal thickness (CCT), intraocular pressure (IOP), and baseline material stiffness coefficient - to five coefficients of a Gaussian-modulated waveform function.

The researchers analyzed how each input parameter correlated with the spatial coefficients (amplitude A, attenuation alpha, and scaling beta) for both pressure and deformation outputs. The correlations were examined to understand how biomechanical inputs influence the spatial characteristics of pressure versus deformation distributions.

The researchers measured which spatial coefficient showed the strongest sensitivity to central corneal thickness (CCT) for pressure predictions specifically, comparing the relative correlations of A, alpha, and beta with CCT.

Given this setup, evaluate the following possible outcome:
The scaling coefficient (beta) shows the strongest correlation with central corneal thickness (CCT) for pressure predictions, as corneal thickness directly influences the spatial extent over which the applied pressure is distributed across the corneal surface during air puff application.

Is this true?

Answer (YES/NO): YES